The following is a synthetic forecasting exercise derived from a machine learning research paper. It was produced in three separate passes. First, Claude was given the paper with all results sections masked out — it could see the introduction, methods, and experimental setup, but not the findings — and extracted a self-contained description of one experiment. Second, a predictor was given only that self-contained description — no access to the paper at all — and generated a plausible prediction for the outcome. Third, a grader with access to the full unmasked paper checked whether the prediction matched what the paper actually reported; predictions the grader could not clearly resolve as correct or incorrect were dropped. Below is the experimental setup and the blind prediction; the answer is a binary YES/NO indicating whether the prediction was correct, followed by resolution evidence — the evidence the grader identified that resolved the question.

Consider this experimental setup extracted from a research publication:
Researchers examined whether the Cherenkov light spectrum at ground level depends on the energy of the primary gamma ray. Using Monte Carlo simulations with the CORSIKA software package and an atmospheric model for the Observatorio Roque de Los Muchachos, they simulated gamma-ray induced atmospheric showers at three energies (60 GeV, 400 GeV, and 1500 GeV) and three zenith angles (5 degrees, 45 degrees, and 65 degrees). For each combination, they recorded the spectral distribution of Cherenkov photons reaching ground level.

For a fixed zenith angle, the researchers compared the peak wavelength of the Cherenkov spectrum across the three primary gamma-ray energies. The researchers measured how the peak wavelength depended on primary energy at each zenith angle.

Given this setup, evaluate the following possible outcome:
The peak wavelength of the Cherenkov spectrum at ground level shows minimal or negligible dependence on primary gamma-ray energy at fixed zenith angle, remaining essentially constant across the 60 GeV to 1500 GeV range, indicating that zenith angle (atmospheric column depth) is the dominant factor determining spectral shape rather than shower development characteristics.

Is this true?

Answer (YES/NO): YES